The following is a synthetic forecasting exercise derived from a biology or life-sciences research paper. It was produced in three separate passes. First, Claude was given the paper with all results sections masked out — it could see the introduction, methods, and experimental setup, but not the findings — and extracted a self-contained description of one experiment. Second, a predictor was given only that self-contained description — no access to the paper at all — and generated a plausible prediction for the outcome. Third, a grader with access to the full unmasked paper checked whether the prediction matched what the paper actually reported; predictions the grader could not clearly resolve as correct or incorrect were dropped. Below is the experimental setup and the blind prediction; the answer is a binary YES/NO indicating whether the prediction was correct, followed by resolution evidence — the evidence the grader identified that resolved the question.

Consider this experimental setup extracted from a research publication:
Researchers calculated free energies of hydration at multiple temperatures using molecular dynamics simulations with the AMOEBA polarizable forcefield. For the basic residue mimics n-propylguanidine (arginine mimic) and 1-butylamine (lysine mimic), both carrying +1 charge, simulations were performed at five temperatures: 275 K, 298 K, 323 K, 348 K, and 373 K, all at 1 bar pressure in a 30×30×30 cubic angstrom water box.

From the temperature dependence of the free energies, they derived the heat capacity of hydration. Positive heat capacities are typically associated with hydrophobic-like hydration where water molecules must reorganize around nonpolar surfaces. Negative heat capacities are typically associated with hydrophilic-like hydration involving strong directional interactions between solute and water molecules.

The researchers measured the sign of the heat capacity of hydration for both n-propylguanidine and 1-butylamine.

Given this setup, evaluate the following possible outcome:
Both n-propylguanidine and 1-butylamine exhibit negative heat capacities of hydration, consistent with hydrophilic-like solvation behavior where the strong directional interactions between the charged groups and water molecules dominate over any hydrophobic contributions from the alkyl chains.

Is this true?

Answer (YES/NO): NO